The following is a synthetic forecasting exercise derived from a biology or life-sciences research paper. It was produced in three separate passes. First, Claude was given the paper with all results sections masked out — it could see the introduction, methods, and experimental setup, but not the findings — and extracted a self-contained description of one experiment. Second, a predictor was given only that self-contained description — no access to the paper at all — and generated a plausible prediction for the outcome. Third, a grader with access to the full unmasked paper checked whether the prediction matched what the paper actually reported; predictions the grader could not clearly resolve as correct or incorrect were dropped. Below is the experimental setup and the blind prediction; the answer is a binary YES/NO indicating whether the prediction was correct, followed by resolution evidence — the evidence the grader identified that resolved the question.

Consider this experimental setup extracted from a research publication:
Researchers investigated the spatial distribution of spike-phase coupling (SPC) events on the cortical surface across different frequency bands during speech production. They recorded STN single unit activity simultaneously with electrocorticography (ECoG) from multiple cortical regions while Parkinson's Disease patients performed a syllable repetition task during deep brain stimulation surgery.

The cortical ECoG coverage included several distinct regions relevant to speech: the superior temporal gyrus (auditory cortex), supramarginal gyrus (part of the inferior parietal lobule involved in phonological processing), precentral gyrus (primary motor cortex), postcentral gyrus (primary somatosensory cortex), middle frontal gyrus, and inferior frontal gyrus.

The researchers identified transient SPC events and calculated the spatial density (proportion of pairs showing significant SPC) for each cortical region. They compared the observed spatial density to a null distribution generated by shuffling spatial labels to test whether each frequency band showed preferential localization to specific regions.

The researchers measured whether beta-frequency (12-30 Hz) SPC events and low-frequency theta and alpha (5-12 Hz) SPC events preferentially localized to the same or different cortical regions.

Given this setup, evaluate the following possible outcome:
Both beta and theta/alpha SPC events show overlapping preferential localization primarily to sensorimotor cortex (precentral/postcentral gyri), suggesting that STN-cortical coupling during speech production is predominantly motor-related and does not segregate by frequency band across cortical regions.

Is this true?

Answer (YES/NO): NO